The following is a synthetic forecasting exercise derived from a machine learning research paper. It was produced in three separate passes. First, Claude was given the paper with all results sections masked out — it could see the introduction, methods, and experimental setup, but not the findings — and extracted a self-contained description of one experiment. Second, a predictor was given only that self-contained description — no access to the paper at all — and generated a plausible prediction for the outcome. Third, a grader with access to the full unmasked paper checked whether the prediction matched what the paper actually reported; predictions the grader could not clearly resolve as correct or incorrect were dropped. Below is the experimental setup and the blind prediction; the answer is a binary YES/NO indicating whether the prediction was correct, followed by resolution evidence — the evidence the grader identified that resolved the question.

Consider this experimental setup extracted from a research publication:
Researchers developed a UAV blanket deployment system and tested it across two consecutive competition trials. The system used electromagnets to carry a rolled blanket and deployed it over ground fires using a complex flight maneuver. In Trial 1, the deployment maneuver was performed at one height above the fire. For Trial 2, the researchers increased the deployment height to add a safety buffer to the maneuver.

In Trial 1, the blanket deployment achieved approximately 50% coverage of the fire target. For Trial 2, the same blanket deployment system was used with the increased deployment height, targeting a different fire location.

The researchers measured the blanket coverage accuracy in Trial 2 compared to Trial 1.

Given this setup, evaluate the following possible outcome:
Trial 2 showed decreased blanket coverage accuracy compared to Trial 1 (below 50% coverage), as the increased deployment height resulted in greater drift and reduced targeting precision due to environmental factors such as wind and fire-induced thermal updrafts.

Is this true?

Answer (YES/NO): NO